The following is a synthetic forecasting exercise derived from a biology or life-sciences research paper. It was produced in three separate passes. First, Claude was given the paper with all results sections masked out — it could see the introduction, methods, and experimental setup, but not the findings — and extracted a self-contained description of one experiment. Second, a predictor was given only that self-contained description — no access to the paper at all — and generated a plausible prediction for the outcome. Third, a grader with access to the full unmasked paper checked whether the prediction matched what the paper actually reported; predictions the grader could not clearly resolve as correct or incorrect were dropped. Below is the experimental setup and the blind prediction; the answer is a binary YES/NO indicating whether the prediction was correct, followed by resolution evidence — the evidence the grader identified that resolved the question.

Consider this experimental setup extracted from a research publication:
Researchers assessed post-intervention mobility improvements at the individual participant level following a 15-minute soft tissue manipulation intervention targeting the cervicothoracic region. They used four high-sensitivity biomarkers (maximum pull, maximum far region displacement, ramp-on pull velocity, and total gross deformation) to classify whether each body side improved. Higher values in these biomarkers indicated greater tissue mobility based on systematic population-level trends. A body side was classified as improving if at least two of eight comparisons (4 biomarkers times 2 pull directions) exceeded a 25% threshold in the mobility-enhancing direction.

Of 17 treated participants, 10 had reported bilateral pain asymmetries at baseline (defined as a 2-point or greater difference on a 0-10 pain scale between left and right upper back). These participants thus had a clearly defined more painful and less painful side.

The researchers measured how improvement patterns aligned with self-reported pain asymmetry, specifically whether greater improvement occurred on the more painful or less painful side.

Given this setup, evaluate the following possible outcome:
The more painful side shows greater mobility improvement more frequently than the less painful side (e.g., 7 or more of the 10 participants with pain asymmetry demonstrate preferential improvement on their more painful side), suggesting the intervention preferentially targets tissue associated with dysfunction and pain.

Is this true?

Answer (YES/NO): YES